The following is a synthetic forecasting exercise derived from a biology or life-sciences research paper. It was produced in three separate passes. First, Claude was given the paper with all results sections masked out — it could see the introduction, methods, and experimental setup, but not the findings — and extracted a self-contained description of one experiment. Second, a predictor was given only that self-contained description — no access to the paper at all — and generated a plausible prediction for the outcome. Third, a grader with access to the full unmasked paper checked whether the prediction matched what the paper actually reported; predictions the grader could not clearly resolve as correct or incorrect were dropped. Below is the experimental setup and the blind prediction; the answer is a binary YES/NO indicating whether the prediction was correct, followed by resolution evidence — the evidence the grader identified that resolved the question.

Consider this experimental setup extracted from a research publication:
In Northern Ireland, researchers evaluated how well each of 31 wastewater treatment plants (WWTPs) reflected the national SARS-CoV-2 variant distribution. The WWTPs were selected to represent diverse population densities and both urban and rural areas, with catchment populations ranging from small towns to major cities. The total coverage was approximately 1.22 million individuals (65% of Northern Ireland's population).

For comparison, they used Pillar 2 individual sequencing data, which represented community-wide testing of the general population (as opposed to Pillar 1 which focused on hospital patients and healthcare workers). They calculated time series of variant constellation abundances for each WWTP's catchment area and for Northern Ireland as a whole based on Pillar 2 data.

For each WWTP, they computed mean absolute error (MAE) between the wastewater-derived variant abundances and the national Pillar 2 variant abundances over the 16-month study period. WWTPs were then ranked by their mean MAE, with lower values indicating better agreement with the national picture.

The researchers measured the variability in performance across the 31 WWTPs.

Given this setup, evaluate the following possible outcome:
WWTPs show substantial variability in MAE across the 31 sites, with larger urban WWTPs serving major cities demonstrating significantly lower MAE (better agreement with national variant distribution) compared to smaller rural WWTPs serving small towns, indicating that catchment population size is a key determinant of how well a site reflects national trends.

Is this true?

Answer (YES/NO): NO